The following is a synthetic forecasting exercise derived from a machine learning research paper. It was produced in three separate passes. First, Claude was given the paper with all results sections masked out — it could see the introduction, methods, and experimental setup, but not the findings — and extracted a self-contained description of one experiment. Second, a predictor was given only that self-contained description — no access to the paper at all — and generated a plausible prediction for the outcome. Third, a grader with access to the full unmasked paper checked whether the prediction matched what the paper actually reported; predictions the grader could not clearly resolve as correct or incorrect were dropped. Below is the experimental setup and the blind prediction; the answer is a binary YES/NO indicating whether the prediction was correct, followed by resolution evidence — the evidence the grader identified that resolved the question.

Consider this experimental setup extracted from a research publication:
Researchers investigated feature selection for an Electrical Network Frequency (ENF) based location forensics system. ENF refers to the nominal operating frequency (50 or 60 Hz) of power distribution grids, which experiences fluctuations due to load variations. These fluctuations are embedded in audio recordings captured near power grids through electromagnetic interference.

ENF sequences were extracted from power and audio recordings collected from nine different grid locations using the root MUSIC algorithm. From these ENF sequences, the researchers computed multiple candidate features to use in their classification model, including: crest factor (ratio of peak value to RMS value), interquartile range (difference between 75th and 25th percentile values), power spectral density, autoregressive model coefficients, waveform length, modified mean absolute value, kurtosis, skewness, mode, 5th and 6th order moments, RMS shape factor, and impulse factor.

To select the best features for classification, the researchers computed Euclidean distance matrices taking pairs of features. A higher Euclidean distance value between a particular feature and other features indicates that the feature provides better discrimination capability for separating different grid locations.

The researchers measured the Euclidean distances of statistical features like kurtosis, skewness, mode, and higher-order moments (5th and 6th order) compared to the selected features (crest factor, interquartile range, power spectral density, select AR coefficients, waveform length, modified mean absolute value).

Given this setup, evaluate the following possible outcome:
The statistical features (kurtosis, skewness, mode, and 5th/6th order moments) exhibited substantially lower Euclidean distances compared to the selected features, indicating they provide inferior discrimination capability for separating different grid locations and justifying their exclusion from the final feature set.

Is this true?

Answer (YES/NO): YES